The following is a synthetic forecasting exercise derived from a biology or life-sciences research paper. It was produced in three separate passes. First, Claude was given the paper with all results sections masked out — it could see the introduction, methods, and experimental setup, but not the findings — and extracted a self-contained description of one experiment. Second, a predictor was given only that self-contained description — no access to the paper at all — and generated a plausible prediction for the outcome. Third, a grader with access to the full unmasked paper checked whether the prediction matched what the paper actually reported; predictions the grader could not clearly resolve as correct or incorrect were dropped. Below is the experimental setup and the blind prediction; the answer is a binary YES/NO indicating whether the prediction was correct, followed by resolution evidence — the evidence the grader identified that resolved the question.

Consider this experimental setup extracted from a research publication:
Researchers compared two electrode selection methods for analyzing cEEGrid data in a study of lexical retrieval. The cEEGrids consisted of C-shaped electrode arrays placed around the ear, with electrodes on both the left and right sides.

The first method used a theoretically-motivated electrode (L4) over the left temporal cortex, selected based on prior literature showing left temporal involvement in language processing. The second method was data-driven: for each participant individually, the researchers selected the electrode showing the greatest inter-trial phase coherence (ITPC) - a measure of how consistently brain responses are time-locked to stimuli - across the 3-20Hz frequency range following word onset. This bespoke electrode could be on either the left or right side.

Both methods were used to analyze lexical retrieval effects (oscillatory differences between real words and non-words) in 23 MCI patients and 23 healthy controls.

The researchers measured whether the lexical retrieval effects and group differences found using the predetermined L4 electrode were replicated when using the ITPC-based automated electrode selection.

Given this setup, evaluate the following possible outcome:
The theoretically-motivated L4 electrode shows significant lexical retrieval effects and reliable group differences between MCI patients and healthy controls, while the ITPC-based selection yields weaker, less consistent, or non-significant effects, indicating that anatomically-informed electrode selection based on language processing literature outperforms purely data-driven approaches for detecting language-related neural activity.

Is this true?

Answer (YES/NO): NO